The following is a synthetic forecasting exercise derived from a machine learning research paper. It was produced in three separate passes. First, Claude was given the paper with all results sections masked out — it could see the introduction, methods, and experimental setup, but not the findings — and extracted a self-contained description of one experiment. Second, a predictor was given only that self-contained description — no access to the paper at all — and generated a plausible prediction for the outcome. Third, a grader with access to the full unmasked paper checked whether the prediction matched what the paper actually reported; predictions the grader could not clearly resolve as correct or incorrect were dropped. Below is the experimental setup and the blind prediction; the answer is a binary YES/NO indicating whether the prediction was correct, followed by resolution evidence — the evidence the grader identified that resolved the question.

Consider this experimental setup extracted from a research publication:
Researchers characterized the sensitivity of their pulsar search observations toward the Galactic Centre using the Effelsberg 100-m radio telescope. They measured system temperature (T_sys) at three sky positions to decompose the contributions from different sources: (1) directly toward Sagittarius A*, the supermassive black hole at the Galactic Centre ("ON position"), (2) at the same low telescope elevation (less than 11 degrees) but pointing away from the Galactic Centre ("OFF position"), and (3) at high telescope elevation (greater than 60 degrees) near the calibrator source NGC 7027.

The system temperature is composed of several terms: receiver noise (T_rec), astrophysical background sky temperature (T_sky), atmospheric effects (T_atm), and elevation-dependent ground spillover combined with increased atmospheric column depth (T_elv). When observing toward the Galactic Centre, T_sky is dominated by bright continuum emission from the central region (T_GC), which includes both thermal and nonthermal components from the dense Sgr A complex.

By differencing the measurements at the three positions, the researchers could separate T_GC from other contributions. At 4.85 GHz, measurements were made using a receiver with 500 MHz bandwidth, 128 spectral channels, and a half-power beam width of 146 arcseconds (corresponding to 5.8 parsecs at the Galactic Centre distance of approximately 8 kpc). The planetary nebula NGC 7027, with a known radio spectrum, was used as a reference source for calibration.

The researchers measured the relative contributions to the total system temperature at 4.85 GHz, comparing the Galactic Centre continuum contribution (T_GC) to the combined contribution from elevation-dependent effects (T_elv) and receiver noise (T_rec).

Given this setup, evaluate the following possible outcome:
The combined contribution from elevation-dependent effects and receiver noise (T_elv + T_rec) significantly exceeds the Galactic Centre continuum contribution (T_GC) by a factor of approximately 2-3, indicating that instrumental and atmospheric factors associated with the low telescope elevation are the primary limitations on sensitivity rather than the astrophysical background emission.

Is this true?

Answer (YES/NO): NO